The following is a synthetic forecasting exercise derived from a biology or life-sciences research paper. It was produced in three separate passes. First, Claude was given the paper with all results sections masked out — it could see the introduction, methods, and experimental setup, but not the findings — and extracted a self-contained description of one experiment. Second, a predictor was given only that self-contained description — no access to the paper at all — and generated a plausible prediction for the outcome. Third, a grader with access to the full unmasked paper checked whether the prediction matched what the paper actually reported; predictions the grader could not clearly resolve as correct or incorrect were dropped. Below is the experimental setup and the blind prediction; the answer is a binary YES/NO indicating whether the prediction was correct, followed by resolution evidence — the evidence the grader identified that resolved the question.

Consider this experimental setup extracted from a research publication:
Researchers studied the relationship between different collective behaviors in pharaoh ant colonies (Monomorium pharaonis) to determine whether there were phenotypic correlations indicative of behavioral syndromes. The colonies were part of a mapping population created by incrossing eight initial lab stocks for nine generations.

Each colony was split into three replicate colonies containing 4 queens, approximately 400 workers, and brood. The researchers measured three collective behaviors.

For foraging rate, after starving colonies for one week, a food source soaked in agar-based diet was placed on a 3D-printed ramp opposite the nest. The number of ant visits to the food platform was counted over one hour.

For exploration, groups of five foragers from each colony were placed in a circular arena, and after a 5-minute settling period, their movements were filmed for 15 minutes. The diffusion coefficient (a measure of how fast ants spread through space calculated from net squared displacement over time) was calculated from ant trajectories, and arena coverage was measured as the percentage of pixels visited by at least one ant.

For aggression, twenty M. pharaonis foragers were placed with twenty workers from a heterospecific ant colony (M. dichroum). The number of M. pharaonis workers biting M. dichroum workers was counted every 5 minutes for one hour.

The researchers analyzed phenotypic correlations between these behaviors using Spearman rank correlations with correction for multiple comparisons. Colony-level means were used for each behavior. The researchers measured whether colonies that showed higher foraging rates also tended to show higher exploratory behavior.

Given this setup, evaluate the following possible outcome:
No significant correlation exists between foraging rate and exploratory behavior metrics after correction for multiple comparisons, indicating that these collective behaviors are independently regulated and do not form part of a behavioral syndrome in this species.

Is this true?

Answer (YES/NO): NO